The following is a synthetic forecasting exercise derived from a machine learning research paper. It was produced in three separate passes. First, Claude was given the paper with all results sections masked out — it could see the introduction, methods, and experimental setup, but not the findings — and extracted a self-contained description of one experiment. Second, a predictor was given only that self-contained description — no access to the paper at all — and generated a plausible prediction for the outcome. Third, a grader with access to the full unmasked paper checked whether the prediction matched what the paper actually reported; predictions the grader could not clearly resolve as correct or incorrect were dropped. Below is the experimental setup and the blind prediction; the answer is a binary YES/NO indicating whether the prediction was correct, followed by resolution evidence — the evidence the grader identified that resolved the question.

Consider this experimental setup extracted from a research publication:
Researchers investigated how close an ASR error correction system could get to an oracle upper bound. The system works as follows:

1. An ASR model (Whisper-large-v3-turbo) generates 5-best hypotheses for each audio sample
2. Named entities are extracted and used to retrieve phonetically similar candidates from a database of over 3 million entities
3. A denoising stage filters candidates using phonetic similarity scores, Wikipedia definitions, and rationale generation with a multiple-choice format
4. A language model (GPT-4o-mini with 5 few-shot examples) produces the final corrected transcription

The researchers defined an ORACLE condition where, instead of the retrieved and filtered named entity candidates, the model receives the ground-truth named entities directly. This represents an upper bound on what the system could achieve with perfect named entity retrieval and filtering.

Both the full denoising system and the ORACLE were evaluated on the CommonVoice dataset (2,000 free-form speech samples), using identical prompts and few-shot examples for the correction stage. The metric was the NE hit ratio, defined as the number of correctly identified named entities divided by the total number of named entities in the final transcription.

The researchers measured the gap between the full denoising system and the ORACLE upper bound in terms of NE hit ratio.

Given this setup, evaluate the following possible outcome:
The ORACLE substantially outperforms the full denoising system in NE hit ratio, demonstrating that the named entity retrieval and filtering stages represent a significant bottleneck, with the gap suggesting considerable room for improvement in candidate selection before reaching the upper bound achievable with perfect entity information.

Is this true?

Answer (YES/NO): NO